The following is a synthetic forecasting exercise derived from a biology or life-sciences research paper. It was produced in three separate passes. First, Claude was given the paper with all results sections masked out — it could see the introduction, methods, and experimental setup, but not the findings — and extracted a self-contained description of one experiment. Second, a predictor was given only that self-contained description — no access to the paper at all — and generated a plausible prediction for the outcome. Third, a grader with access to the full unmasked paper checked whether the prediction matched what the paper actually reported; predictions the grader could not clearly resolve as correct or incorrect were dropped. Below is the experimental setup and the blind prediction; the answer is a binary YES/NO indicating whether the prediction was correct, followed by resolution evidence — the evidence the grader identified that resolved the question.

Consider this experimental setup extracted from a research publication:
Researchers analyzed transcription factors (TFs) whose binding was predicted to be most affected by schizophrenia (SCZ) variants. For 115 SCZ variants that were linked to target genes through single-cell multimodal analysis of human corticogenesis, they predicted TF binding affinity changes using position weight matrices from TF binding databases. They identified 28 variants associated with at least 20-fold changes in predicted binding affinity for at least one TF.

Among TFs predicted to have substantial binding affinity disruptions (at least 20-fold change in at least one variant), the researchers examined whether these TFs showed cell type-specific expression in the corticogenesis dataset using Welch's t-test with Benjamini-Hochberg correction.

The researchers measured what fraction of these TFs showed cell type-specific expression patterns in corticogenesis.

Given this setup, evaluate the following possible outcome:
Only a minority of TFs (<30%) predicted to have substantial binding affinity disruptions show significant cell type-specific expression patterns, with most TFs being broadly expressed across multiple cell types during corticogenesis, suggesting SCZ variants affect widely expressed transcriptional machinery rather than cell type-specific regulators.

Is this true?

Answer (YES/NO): NO